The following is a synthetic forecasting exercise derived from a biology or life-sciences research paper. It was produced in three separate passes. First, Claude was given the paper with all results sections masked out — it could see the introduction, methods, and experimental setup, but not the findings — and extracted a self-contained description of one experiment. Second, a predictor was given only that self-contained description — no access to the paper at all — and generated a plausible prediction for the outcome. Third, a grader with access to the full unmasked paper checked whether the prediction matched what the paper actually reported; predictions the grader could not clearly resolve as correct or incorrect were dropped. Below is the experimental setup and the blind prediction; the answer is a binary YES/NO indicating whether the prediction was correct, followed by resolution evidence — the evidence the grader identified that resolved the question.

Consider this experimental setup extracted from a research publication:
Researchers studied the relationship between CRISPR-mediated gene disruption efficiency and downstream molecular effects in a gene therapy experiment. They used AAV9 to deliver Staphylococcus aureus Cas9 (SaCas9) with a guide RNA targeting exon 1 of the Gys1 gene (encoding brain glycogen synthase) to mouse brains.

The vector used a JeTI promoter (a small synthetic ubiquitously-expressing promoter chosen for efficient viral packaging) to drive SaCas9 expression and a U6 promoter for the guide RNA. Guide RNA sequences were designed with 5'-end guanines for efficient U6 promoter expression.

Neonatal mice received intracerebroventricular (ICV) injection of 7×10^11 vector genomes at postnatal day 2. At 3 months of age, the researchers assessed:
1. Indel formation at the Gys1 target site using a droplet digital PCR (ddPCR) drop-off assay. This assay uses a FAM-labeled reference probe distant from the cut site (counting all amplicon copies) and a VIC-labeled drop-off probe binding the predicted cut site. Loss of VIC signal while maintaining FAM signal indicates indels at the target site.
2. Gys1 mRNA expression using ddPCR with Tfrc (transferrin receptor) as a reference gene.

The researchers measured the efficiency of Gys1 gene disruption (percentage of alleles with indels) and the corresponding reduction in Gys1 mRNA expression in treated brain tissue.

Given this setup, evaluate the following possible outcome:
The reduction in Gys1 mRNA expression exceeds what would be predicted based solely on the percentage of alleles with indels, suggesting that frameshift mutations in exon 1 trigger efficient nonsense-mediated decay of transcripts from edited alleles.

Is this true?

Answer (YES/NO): NO